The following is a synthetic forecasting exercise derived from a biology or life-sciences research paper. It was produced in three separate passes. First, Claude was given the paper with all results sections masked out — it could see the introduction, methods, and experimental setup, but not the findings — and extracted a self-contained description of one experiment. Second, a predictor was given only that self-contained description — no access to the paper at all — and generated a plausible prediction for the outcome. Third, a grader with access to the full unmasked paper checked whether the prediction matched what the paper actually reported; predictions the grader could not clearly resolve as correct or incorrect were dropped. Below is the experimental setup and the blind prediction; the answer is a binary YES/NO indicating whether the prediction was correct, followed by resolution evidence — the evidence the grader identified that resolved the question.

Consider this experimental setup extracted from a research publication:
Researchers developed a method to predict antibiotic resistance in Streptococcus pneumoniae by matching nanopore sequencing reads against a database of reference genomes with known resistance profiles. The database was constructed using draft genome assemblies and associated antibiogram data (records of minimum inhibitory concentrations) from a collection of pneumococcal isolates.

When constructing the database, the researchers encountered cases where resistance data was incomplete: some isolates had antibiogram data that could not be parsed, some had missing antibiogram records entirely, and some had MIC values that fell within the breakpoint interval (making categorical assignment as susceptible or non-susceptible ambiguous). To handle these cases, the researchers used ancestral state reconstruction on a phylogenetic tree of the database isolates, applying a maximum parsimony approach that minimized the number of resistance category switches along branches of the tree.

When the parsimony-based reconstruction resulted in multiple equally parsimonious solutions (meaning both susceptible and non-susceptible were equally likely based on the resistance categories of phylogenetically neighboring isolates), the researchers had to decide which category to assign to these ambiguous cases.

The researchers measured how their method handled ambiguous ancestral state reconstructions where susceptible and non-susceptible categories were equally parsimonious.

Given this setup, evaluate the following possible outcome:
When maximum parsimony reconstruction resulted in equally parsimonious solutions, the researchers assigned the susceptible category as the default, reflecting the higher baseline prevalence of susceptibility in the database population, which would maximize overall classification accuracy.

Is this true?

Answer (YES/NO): NO